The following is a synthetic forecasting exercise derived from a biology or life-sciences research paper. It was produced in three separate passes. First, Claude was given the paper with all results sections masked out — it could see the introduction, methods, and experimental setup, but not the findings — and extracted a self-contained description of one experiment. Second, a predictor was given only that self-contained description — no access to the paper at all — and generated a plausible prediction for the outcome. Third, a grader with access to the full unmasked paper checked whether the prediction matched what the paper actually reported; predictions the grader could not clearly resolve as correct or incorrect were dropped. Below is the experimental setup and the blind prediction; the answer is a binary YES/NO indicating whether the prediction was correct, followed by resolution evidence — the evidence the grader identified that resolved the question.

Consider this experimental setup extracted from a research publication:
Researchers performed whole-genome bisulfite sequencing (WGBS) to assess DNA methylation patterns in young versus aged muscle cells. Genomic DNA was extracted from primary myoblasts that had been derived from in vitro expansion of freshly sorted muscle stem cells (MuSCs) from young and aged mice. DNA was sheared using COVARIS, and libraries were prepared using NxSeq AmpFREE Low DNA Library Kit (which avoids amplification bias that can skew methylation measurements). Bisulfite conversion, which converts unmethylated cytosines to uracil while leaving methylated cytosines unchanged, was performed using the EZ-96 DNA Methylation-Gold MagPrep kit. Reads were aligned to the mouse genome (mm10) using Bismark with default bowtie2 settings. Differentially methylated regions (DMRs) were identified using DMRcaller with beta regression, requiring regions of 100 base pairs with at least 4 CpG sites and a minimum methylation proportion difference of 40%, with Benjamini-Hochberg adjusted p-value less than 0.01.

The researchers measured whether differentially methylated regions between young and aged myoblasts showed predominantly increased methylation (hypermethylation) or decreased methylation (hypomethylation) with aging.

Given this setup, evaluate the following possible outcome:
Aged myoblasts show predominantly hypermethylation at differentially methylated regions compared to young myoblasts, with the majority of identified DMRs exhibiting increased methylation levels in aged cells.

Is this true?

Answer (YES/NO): NO